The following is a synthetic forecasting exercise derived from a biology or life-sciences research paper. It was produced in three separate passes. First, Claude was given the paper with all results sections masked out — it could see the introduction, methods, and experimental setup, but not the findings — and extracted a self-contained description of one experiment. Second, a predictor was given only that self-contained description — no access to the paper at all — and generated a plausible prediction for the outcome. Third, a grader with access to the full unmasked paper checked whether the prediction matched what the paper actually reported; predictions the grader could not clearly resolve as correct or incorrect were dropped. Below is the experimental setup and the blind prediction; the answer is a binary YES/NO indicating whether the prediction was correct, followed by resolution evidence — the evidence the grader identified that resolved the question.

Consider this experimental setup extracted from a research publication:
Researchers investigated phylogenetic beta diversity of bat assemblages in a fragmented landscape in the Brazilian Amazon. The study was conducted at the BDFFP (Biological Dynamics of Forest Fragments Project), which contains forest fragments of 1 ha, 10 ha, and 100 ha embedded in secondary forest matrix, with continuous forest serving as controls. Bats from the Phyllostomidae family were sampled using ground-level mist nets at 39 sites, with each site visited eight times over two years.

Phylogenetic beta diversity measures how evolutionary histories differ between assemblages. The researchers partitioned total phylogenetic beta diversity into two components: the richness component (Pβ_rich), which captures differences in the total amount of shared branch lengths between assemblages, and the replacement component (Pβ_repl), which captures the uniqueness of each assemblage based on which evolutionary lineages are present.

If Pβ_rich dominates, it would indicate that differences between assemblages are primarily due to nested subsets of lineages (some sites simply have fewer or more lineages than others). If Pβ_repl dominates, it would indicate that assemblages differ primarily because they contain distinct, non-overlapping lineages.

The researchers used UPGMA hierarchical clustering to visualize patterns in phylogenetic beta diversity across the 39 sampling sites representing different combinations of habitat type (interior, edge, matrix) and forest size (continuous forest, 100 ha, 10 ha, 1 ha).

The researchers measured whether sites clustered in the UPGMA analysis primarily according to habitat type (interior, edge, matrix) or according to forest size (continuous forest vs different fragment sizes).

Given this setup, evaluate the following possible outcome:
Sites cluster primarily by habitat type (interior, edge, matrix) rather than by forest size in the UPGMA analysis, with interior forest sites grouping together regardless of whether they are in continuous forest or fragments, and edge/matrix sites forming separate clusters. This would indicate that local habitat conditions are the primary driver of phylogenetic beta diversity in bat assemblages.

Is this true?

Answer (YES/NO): NO